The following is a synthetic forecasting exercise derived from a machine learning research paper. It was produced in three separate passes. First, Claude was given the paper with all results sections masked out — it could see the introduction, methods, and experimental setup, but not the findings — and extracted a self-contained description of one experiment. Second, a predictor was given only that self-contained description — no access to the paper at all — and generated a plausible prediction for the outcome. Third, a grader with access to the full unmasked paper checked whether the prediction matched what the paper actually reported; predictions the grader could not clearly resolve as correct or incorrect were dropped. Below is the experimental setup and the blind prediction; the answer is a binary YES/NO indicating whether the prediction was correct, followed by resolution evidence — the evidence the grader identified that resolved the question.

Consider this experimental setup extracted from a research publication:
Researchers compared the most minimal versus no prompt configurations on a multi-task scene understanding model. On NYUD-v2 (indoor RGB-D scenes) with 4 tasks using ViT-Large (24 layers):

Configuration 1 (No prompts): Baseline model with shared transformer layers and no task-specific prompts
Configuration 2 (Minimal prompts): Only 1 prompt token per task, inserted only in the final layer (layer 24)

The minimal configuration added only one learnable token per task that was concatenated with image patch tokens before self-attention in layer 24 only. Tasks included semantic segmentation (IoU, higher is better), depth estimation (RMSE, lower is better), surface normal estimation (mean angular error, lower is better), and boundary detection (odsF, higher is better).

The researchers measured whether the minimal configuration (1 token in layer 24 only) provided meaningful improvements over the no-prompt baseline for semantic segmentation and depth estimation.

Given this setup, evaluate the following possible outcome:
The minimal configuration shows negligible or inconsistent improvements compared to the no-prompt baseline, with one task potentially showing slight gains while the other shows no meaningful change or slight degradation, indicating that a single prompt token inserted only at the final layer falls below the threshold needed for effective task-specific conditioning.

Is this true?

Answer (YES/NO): NO